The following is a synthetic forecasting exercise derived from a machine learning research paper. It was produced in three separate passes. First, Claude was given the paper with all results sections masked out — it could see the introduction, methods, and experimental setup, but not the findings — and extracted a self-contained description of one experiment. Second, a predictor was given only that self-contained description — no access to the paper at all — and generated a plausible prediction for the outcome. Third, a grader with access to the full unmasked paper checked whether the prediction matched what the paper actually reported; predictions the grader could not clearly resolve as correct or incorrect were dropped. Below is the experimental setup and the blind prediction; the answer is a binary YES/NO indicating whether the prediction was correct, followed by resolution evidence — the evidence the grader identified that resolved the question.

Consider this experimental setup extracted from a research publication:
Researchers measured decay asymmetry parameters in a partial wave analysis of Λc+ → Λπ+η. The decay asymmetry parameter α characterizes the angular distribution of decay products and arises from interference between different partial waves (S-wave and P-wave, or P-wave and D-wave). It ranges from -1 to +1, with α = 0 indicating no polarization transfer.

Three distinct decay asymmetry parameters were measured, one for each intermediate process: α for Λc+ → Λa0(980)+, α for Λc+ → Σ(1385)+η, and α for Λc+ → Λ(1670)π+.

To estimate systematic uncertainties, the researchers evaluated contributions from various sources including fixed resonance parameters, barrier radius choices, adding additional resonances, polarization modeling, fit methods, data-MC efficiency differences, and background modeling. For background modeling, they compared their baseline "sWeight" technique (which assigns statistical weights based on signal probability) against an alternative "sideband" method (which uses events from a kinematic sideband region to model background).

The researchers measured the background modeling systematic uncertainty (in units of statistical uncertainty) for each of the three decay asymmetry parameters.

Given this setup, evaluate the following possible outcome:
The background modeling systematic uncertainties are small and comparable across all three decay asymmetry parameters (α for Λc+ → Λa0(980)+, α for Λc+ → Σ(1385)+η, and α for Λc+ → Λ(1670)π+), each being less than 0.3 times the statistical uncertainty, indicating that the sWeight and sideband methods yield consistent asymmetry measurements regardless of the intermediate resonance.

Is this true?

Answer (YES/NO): NO